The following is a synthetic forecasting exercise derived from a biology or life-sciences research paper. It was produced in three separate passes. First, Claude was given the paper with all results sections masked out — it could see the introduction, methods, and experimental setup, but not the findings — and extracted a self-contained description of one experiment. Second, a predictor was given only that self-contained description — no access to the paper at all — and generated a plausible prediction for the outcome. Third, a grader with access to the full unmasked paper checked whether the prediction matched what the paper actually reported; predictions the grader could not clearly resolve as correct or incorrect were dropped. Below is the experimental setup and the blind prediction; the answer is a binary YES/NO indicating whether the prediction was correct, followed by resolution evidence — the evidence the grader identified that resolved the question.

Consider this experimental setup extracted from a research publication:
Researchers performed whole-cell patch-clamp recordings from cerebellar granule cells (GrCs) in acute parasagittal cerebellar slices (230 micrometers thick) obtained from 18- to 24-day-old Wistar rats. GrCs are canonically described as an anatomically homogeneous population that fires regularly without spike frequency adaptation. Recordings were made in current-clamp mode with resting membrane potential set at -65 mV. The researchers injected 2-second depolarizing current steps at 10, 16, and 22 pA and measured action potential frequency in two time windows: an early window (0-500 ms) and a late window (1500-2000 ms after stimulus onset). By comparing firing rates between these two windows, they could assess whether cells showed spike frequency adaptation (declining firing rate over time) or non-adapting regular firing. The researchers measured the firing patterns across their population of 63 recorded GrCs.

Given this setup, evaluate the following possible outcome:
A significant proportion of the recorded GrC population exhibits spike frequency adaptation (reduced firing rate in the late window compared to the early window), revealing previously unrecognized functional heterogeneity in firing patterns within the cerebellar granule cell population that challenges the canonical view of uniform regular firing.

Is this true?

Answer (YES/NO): YES